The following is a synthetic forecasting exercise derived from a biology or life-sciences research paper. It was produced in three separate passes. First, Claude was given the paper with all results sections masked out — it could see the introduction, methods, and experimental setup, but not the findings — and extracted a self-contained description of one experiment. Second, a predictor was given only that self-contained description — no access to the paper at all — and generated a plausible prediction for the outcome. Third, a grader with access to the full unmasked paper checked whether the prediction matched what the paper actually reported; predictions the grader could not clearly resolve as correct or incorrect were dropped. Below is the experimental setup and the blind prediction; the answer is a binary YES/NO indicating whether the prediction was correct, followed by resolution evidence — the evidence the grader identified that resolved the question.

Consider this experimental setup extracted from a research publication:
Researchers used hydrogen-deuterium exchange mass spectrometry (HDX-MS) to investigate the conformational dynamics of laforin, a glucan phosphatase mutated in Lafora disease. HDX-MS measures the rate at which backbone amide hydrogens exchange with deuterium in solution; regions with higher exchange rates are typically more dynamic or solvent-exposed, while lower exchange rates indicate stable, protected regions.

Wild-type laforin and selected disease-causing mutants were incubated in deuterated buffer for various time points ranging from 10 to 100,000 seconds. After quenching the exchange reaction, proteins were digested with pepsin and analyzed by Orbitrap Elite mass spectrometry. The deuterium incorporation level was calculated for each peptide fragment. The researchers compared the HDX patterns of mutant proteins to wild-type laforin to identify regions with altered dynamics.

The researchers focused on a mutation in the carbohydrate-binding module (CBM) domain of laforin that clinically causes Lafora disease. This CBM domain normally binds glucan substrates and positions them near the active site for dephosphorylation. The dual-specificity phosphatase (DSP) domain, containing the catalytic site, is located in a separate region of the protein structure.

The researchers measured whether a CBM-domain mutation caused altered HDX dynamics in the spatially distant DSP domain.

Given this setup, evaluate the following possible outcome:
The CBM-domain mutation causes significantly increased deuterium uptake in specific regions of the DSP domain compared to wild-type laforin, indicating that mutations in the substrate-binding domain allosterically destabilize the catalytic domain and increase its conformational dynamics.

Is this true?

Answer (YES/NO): NO